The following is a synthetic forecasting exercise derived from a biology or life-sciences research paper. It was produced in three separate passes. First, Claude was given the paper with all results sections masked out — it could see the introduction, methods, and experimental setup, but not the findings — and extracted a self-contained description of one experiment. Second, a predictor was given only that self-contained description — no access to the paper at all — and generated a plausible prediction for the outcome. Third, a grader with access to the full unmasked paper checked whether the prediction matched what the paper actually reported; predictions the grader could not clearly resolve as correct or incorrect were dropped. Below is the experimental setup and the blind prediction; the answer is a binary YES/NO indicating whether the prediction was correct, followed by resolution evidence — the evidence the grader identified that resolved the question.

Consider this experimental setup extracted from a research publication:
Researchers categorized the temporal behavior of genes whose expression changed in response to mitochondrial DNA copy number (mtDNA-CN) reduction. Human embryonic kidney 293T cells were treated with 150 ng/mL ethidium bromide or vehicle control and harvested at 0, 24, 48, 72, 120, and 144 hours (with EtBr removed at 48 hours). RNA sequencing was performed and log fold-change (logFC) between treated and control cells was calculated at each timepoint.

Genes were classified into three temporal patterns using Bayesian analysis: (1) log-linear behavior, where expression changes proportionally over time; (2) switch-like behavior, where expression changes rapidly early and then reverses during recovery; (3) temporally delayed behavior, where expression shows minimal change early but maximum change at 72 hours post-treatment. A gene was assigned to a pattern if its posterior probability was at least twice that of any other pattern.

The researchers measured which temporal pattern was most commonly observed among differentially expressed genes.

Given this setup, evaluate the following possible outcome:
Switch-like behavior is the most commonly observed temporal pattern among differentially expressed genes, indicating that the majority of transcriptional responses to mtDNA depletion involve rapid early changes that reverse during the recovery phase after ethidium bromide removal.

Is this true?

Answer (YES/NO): NO